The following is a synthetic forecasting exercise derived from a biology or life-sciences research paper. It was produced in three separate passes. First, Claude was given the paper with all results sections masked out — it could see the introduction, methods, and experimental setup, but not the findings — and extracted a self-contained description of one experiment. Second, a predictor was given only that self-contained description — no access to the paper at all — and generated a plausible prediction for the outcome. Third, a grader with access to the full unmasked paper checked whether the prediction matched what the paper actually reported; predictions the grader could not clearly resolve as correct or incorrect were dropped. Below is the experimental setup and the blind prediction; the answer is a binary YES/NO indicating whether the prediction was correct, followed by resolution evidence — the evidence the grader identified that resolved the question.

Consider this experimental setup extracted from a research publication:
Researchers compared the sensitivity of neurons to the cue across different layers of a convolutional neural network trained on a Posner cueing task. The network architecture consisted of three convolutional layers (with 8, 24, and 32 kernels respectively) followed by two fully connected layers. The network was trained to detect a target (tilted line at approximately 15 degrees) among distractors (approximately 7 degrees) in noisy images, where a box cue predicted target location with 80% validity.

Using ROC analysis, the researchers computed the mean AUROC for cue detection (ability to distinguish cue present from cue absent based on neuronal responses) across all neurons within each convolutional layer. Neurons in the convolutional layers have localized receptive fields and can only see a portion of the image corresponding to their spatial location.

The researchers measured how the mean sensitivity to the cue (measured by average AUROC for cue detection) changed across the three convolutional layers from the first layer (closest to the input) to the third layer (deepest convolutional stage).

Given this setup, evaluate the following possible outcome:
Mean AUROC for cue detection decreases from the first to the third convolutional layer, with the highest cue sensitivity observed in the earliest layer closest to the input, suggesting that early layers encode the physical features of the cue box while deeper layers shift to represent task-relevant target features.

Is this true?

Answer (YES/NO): YES